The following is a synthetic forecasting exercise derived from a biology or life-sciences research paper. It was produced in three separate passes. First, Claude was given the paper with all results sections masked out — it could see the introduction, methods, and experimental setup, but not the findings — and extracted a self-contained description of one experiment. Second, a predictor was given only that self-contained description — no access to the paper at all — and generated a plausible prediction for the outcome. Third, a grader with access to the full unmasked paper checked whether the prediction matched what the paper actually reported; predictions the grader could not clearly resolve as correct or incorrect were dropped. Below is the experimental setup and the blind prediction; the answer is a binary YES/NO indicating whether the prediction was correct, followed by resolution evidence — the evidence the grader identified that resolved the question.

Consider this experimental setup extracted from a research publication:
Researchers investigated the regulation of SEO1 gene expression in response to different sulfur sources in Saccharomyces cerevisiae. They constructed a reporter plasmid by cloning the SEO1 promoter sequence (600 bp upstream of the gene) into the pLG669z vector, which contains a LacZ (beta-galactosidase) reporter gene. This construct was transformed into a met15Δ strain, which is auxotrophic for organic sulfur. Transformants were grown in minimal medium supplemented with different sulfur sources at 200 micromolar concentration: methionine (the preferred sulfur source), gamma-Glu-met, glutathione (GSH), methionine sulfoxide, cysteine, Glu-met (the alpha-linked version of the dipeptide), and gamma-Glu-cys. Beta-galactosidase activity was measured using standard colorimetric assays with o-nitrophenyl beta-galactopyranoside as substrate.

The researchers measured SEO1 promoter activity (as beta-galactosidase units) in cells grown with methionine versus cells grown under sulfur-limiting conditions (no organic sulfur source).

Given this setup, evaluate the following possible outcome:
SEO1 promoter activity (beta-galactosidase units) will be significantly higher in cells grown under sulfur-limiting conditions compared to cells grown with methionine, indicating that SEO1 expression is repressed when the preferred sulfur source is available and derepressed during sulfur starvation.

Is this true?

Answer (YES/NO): YES